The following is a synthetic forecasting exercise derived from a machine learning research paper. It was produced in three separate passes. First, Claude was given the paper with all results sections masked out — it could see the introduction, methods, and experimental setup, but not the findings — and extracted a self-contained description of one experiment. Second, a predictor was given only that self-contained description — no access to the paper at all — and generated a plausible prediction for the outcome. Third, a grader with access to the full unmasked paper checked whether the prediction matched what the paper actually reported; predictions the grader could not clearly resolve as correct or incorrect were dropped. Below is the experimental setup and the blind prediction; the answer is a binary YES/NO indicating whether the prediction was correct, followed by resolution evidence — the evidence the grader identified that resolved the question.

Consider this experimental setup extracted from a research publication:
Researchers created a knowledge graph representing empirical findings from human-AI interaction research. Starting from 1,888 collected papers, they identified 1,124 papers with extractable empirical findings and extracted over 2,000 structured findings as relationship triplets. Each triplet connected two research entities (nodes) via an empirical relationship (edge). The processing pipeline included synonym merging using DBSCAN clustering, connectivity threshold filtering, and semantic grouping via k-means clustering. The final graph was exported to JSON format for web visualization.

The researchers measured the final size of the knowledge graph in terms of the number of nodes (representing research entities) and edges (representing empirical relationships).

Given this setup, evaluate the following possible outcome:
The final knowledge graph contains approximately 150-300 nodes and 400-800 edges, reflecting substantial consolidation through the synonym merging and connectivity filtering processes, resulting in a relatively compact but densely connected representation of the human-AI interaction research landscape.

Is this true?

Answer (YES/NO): NO